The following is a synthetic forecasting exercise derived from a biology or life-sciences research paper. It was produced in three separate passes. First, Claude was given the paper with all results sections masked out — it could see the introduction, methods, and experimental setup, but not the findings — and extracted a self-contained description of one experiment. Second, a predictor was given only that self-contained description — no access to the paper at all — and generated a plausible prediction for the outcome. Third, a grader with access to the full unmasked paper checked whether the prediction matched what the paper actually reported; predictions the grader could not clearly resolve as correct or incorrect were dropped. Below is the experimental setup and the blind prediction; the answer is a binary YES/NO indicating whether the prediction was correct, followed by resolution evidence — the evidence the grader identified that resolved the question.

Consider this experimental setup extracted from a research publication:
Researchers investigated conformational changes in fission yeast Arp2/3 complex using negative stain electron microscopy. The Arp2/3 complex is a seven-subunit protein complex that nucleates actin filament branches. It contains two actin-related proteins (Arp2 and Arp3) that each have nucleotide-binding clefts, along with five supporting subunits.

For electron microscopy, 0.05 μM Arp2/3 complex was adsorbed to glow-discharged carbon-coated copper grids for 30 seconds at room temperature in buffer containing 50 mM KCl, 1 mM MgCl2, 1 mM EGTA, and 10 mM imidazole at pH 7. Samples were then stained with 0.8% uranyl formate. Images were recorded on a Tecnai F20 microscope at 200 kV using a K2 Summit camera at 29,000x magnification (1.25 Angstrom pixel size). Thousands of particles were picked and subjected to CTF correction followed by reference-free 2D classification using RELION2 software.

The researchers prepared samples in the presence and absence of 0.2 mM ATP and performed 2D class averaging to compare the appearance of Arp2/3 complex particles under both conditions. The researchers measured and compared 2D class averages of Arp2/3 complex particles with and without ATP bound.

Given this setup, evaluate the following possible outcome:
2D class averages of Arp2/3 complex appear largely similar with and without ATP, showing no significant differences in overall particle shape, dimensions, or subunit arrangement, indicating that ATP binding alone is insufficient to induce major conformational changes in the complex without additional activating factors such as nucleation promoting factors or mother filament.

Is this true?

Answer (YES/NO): YES